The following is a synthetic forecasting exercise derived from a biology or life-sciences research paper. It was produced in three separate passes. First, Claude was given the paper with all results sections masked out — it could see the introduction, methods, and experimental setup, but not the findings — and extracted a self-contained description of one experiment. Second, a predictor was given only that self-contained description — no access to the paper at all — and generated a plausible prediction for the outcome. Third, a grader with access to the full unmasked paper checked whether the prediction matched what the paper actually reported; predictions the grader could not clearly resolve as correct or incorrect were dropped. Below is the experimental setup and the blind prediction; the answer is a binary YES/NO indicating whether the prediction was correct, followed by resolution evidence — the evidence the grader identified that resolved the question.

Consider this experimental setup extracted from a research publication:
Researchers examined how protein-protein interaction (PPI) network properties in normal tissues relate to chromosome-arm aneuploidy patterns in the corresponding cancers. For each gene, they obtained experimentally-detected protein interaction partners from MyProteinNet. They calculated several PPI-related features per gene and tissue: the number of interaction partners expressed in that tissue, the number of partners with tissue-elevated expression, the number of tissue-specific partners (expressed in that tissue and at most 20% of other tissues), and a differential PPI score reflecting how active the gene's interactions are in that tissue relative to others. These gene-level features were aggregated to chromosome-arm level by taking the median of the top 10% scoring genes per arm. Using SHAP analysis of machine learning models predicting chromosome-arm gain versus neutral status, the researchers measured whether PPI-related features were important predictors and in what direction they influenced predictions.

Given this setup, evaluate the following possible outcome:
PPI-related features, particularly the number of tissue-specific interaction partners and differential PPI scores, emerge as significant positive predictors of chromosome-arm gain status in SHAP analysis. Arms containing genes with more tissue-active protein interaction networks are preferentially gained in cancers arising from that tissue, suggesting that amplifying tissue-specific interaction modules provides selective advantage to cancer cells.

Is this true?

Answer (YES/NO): NO